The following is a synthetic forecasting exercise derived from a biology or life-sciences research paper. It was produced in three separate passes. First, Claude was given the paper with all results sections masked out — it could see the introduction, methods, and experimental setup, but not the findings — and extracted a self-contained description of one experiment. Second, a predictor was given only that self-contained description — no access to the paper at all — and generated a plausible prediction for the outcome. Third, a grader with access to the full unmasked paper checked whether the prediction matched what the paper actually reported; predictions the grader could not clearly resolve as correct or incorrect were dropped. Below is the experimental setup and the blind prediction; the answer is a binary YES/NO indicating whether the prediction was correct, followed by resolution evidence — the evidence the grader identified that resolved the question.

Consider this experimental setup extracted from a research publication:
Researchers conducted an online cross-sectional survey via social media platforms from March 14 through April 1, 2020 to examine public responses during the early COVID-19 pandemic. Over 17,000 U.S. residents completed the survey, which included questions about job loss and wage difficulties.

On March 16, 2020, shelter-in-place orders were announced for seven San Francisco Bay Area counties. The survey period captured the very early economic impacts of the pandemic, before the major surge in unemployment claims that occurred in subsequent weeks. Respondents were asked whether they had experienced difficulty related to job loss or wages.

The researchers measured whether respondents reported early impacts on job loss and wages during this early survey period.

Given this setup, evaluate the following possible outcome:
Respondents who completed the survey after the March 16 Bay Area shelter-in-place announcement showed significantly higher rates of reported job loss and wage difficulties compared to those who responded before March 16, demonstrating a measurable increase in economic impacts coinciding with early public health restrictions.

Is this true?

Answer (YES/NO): YES